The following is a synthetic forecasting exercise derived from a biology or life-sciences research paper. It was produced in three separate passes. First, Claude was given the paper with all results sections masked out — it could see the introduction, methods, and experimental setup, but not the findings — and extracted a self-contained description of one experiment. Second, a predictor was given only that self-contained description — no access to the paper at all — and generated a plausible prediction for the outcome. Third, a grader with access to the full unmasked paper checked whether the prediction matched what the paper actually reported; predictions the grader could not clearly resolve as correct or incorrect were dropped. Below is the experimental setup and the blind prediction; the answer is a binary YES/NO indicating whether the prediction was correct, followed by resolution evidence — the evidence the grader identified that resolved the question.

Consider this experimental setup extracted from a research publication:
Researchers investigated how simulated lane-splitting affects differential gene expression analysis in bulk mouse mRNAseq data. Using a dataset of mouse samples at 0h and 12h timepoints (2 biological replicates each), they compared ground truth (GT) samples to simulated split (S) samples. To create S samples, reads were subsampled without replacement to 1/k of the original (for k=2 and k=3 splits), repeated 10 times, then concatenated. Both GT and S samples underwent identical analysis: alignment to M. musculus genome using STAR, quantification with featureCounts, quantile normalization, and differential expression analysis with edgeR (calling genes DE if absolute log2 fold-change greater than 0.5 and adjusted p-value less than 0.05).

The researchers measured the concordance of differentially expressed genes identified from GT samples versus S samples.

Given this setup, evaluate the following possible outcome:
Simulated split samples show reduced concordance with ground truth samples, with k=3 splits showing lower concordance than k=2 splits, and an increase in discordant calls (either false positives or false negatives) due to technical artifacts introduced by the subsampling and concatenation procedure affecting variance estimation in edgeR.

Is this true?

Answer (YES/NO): YES